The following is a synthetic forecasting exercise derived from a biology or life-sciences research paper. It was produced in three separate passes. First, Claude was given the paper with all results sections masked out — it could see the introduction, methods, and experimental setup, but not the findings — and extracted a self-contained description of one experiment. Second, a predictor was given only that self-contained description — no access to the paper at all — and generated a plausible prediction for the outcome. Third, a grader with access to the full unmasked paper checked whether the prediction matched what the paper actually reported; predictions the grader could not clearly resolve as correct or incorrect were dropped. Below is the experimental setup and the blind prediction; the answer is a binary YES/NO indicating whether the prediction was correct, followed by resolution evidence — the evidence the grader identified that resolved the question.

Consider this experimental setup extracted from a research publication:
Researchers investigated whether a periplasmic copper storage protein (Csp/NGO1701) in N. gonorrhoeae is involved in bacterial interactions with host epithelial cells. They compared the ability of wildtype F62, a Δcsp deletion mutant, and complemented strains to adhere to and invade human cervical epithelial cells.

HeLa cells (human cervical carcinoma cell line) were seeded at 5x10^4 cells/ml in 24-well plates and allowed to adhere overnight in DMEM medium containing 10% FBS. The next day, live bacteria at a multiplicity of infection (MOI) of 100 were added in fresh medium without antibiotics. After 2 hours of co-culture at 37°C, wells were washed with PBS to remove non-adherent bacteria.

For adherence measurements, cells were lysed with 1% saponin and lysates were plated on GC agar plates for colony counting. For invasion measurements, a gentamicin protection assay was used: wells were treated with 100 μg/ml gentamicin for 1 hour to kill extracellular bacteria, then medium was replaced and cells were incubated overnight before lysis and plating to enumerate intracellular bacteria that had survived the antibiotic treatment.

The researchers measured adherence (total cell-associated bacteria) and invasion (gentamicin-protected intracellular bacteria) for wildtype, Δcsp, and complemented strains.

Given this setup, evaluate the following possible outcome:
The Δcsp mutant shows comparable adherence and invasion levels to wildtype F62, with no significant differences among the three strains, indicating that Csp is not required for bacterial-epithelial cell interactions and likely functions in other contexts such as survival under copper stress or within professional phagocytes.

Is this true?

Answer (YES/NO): YES